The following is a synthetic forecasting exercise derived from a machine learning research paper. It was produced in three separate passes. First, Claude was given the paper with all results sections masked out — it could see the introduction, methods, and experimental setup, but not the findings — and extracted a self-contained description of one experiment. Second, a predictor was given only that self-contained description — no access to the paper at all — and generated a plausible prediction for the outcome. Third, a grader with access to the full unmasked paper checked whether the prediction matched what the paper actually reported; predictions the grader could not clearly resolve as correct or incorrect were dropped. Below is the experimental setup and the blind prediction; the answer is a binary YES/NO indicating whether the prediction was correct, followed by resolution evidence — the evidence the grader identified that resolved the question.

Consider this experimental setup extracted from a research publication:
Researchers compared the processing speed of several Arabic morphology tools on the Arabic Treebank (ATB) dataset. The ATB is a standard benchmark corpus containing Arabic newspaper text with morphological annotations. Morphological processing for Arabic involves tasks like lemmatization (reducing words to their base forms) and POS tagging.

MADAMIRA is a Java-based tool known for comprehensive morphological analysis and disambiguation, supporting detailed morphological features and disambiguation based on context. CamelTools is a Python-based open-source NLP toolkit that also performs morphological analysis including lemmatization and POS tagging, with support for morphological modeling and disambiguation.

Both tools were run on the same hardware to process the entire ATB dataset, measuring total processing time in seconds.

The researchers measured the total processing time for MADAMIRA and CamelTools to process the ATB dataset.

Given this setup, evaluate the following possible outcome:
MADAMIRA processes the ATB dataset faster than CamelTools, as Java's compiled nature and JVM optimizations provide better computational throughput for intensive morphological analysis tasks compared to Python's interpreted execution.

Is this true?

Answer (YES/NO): YES